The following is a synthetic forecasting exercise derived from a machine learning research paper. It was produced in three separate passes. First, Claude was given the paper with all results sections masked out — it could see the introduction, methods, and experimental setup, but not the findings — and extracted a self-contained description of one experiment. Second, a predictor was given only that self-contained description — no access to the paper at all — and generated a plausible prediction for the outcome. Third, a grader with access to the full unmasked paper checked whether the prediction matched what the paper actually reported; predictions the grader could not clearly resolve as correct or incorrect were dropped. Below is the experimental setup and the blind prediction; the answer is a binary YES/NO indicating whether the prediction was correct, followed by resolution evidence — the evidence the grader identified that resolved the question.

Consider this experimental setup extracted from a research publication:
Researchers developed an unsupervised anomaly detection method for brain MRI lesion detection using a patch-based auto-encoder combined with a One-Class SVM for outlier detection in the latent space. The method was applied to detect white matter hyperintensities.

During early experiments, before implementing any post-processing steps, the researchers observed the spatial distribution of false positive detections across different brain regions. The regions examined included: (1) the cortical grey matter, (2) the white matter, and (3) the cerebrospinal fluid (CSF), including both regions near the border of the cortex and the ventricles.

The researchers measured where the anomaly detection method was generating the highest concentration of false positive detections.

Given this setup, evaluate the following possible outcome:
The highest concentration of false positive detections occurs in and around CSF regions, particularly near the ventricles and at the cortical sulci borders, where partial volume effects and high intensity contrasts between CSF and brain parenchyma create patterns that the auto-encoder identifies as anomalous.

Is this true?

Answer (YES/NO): YES